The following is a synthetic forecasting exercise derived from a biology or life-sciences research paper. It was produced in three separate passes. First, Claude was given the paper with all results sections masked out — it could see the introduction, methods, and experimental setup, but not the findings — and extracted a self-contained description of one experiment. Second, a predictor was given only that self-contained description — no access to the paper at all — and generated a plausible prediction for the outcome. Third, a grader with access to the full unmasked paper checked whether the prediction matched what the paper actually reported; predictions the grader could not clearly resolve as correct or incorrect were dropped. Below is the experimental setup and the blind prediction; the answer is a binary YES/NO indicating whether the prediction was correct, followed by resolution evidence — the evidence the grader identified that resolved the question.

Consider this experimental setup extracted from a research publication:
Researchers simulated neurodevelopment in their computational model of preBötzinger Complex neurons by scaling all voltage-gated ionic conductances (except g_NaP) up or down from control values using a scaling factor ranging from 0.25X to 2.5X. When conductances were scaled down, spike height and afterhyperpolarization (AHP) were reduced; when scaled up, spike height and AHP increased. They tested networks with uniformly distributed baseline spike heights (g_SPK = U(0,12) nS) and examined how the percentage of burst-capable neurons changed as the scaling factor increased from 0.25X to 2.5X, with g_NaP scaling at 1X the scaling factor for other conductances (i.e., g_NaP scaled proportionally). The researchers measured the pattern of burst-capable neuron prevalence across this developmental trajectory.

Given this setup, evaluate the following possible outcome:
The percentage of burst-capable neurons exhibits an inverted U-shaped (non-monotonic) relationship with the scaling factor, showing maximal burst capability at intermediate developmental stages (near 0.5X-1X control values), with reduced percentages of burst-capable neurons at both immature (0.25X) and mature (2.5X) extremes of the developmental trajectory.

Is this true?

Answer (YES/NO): YES